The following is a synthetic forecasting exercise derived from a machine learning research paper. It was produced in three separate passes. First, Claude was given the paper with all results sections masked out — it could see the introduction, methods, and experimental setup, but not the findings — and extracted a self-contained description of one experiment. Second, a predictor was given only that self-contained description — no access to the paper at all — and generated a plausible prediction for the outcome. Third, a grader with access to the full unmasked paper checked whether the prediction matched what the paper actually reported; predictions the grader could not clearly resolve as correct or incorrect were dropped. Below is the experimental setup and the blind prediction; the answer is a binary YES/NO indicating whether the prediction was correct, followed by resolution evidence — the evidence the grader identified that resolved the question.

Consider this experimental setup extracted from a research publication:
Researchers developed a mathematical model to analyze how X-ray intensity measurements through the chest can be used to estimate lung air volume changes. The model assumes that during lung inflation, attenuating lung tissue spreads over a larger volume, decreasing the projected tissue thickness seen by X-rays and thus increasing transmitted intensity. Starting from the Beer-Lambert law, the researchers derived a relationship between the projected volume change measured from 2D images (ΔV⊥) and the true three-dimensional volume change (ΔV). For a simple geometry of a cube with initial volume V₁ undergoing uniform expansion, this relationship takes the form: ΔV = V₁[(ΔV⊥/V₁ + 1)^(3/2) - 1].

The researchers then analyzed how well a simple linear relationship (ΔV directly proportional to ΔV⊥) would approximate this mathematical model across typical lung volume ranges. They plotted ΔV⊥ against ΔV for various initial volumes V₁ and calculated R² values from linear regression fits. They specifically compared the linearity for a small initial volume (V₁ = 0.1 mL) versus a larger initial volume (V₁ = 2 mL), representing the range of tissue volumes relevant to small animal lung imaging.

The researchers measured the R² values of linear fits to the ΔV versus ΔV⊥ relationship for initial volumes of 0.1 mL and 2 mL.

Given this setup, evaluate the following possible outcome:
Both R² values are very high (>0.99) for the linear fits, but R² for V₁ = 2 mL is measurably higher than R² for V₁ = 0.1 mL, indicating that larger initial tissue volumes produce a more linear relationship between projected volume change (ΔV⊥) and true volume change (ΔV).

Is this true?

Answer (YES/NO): YES